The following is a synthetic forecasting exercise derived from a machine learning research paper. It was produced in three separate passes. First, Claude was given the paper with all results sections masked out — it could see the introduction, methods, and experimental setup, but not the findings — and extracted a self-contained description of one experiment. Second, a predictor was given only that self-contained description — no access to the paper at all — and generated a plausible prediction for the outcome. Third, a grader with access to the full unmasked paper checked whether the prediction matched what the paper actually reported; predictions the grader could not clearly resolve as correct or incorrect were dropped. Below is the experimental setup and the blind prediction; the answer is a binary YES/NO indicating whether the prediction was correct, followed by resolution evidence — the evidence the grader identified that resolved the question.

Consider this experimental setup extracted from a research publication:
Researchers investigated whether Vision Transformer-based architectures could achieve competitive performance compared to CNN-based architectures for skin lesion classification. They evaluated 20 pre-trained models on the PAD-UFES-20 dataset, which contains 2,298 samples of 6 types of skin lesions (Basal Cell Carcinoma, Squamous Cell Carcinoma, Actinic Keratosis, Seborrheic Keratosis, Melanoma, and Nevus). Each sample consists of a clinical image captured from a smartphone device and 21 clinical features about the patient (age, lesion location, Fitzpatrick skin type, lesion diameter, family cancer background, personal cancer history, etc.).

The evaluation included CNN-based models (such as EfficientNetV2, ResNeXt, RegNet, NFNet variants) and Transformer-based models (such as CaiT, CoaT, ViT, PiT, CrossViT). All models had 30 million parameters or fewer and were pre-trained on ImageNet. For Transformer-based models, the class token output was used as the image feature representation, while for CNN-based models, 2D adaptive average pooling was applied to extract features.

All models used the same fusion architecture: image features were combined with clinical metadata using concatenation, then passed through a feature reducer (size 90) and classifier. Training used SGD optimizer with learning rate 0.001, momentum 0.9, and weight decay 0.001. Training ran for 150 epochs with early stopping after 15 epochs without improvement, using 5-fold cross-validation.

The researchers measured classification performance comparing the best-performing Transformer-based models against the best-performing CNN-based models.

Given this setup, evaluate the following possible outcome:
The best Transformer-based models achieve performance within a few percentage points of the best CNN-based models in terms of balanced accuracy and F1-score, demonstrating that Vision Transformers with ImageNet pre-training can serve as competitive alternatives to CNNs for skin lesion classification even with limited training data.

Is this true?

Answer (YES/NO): YES